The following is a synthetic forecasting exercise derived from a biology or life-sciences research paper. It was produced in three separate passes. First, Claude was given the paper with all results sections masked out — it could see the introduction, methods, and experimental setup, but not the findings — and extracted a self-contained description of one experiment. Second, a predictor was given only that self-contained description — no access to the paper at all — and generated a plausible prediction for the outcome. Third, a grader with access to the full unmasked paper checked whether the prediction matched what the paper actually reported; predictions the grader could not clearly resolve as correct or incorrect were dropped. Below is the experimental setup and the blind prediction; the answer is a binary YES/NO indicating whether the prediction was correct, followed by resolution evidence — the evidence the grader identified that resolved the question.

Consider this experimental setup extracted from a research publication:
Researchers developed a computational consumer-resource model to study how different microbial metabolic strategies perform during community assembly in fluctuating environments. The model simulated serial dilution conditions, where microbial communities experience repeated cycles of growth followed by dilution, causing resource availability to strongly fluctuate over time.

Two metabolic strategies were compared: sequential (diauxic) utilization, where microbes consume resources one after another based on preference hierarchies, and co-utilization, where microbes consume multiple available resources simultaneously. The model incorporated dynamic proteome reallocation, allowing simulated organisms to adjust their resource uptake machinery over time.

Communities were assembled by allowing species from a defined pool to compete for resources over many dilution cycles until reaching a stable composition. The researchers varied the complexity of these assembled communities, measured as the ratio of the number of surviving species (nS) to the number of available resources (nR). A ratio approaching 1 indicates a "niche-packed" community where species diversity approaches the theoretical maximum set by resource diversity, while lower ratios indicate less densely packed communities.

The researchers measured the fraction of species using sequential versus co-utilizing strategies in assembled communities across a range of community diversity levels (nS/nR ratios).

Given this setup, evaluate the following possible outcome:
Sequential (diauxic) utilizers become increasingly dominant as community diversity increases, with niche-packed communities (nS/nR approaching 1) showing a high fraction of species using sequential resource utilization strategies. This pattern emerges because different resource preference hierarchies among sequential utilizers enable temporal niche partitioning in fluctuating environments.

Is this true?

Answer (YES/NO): YES